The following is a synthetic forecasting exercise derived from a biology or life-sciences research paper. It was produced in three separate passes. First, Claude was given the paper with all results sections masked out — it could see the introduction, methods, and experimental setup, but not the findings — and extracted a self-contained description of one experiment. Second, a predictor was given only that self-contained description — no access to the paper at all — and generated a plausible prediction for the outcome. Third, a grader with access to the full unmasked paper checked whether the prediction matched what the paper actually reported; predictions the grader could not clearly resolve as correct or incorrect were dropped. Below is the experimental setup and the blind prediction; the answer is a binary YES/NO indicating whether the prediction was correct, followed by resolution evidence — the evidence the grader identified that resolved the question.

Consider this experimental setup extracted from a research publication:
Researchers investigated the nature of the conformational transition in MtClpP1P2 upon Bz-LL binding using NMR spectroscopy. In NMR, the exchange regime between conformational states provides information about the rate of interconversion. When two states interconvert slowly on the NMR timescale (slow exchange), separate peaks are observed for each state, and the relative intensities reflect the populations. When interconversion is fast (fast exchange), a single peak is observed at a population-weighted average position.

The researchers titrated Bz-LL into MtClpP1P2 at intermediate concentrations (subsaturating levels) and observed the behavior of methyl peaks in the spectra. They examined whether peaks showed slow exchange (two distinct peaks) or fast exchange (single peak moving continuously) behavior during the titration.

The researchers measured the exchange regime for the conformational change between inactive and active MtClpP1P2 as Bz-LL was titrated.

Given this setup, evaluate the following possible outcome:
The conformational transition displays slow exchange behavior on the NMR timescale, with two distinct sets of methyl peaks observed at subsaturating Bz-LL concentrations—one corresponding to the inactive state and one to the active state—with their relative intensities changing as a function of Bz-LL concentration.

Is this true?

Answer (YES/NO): YES